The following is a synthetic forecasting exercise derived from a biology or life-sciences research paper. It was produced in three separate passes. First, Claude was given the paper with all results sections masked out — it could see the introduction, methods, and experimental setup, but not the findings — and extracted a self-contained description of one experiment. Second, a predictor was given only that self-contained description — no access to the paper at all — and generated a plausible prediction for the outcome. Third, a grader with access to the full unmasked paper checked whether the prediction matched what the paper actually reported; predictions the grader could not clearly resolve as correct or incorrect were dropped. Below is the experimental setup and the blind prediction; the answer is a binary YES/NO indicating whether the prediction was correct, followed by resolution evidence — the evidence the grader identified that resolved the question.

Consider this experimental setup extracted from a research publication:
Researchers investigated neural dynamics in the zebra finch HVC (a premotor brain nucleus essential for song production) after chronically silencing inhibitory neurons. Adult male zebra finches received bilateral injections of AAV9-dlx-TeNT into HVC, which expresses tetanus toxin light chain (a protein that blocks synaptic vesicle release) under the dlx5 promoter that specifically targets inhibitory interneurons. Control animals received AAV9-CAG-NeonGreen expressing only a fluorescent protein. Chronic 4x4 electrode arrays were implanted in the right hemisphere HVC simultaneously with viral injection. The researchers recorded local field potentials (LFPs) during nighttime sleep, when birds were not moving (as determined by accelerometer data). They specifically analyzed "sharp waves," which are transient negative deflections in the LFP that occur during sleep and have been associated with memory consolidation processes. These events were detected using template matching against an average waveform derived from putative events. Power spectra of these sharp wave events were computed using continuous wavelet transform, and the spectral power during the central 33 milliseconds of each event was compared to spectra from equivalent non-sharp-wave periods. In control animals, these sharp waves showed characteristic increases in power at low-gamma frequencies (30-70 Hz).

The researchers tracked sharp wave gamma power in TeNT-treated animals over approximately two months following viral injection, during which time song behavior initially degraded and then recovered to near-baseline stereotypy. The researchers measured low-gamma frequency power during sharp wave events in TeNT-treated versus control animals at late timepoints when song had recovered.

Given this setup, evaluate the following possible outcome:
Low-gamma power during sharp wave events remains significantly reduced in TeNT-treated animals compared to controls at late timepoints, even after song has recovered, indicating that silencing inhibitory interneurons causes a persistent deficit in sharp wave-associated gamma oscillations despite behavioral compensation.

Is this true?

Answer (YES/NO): NO